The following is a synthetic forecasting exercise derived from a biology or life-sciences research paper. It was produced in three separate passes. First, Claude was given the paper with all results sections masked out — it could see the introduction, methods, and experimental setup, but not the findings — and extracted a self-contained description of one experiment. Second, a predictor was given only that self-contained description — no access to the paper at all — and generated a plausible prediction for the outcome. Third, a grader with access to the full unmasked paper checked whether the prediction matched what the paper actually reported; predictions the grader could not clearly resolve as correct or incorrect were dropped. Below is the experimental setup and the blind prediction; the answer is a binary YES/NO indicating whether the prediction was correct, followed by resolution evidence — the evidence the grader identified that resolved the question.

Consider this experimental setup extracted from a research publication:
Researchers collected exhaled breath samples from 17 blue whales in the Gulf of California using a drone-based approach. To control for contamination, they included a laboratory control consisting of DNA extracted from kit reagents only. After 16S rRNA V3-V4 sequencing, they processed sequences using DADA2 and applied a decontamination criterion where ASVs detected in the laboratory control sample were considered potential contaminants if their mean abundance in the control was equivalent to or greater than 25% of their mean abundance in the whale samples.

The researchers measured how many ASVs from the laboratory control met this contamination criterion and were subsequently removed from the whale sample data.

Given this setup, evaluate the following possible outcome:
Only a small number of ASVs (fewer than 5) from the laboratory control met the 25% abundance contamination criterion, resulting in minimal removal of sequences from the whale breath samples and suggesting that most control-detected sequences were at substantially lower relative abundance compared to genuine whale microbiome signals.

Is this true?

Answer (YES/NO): NO